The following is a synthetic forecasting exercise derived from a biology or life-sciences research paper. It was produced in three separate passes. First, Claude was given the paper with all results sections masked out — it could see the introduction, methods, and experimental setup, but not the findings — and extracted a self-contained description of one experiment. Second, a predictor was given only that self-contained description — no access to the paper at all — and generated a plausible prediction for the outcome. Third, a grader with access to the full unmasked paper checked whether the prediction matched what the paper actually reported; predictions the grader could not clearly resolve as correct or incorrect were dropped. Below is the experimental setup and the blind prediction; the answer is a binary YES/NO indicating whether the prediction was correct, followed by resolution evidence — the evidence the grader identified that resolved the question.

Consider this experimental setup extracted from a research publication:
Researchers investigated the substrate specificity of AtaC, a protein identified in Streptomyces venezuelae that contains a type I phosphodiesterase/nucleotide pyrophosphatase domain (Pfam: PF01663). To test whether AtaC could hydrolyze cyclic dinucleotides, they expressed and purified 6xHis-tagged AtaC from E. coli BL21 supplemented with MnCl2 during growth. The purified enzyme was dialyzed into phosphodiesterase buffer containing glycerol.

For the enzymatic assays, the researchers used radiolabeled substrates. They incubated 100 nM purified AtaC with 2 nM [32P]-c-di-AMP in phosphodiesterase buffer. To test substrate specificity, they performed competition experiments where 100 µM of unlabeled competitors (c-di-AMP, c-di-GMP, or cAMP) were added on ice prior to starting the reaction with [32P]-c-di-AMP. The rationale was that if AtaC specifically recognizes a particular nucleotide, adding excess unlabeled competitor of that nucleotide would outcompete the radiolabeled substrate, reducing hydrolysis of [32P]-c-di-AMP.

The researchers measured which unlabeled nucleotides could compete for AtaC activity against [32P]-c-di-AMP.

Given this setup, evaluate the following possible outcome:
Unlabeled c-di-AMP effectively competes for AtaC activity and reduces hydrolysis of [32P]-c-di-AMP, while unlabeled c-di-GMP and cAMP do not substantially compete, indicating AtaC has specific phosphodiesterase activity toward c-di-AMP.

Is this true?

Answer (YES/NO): YES